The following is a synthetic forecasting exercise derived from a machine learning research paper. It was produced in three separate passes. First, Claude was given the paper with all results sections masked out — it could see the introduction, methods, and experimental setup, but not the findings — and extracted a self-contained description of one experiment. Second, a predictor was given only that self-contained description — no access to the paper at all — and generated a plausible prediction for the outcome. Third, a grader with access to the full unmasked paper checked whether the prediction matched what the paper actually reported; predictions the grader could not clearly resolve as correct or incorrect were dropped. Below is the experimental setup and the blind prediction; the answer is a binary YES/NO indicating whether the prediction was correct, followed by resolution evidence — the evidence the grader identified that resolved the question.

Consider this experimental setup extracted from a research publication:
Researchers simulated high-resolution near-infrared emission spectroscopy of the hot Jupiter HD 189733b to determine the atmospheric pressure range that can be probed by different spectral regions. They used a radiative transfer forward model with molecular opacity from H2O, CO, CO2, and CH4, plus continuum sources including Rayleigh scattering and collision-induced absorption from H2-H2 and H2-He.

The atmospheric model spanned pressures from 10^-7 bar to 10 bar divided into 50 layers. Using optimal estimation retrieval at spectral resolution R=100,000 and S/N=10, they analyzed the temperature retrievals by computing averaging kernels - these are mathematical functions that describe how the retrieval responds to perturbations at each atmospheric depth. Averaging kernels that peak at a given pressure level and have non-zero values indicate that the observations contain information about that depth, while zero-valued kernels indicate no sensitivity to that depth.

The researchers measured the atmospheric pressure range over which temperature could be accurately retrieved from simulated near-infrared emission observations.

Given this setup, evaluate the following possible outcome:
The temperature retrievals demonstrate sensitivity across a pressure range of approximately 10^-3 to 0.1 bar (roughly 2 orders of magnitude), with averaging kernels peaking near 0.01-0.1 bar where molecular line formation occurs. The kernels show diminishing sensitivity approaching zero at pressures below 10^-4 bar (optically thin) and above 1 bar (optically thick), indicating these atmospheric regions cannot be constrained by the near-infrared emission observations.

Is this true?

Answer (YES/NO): NO